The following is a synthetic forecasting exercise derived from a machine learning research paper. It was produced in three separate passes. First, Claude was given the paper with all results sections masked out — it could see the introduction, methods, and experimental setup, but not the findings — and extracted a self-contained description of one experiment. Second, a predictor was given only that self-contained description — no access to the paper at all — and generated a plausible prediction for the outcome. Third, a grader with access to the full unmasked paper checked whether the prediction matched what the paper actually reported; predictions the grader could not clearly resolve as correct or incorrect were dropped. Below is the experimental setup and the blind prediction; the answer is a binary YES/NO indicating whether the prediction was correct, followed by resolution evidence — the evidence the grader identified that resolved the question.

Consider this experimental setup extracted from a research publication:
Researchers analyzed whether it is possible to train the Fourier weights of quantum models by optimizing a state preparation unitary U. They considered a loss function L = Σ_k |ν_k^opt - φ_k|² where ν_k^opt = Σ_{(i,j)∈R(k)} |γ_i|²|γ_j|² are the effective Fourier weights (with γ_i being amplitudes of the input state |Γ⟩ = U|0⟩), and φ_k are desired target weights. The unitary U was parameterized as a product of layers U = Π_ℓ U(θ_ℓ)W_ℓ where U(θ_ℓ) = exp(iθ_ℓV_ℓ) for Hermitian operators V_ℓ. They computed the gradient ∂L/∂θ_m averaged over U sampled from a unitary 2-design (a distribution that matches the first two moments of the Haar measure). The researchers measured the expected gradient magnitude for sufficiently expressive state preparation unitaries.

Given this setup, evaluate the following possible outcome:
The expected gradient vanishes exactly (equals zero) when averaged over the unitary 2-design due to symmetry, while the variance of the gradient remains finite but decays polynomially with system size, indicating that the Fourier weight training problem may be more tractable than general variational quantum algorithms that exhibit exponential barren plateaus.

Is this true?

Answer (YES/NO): NO